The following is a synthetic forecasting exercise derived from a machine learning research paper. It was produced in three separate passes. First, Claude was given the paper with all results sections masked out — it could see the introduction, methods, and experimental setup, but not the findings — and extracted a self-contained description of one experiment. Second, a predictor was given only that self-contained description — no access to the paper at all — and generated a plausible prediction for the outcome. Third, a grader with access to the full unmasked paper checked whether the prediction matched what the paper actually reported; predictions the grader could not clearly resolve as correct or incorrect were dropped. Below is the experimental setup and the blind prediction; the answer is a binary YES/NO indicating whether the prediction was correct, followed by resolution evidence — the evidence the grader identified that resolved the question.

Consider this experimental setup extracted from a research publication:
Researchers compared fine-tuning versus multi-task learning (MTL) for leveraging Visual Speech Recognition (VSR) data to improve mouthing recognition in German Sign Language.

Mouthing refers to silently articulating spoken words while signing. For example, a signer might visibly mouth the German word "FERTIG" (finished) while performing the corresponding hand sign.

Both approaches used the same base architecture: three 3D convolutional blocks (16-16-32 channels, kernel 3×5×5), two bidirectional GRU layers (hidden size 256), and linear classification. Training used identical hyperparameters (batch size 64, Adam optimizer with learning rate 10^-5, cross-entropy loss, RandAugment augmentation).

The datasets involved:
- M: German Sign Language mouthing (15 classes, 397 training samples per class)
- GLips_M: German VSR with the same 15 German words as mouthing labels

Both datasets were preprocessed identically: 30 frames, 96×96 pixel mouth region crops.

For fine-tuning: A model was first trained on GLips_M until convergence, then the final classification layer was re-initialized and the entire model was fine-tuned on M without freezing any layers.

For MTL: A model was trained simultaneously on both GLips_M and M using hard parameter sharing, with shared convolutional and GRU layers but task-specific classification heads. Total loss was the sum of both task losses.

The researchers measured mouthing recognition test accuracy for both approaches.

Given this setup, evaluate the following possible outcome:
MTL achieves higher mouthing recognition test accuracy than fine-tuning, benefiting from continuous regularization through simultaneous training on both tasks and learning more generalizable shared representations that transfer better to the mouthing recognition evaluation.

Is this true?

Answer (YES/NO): YES